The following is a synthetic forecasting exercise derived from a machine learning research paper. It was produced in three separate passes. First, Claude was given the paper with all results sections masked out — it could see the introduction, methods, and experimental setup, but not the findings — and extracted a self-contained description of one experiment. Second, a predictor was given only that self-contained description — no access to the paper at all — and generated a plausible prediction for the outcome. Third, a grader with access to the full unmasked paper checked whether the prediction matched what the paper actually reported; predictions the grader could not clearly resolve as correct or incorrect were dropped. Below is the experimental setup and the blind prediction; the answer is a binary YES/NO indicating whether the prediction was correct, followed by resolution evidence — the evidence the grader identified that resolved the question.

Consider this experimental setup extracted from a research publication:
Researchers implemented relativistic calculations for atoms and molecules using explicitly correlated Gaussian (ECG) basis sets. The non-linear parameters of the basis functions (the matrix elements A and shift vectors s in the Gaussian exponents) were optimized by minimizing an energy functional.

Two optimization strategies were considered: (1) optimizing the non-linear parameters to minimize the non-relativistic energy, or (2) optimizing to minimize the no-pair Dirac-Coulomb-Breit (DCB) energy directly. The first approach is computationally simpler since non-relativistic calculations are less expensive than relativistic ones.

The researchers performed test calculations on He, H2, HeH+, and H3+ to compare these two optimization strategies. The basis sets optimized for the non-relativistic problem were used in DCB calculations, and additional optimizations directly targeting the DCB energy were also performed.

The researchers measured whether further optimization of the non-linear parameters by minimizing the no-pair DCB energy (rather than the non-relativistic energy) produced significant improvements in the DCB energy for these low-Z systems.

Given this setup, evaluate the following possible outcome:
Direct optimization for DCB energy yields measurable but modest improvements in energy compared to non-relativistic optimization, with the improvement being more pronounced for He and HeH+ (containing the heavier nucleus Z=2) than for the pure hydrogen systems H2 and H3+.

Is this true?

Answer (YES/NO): NO